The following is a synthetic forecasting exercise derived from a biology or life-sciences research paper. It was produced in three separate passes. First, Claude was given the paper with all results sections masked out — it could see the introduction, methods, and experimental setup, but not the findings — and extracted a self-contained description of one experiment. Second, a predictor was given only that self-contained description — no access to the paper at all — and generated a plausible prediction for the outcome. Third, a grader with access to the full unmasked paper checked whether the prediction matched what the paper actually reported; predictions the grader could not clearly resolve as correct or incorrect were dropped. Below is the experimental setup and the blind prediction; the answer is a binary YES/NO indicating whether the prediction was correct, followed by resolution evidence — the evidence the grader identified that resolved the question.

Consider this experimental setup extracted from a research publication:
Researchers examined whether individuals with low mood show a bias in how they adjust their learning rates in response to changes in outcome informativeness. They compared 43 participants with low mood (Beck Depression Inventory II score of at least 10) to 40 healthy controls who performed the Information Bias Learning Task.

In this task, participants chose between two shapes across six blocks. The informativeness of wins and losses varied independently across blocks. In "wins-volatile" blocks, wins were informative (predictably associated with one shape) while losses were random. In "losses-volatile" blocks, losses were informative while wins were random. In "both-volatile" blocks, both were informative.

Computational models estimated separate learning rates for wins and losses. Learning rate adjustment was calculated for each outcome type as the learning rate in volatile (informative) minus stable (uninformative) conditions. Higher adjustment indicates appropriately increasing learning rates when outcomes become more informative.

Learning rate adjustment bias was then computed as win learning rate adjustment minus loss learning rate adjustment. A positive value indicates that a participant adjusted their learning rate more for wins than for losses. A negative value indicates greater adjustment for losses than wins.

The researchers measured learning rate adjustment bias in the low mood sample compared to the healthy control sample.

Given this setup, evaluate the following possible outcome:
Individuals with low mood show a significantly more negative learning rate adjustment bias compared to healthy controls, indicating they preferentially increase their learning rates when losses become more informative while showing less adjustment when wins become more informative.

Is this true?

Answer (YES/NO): NO